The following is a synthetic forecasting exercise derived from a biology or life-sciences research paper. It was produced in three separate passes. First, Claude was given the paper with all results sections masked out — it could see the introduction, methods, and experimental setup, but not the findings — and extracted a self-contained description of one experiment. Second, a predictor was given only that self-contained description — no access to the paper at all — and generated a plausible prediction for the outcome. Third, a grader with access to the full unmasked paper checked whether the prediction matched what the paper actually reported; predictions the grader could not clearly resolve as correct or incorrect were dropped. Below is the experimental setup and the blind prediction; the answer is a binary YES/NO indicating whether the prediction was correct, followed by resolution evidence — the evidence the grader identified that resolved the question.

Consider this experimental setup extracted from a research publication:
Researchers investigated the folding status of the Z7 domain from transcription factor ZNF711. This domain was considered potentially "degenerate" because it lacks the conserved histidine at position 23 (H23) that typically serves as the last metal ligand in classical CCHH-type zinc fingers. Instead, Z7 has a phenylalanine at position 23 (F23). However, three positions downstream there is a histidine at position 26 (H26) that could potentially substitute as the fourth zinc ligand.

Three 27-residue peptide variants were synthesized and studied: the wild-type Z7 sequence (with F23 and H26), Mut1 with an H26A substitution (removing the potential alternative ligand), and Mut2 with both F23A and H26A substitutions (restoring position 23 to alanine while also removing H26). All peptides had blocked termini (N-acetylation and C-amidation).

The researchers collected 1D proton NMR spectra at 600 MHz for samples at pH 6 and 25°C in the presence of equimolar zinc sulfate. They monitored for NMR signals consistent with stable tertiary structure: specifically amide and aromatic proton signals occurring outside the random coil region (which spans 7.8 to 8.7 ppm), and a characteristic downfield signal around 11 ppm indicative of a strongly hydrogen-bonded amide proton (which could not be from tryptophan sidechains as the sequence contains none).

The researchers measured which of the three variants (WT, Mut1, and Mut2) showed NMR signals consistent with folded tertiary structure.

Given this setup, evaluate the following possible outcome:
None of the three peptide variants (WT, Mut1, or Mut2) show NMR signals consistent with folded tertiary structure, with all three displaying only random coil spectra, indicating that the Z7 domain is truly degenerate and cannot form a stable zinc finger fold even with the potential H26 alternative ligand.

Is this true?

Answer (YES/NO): NO